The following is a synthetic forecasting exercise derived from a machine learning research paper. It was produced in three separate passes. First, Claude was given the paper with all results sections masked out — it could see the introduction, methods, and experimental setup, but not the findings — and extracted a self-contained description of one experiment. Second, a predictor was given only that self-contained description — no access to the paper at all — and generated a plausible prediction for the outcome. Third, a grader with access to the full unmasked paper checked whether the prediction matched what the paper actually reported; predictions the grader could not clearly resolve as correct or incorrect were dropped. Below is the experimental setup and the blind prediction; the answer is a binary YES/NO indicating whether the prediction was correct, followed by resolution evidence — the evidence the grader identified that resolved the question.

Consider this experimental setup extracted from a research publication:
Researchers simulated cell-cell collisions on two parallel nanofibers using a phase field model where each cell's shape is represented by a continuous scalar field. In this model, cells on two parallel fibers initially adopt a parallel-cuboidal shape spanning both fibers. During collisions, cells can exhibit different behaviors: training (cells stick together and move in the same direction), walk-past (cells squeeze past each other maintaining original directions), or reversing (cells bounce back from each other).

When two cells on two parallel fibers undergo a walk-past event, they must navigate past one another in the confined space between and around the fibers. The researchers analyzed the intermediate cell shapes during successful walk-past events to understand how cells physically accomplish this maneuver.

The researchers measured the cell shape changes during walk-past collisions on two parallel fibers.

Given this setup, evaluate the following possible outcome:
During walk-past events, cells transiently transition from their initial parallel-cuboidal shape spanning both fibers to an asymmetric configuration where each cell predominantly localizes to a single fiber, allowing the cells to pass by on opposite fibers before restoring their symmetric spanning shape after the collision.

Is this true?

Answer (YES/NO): NO